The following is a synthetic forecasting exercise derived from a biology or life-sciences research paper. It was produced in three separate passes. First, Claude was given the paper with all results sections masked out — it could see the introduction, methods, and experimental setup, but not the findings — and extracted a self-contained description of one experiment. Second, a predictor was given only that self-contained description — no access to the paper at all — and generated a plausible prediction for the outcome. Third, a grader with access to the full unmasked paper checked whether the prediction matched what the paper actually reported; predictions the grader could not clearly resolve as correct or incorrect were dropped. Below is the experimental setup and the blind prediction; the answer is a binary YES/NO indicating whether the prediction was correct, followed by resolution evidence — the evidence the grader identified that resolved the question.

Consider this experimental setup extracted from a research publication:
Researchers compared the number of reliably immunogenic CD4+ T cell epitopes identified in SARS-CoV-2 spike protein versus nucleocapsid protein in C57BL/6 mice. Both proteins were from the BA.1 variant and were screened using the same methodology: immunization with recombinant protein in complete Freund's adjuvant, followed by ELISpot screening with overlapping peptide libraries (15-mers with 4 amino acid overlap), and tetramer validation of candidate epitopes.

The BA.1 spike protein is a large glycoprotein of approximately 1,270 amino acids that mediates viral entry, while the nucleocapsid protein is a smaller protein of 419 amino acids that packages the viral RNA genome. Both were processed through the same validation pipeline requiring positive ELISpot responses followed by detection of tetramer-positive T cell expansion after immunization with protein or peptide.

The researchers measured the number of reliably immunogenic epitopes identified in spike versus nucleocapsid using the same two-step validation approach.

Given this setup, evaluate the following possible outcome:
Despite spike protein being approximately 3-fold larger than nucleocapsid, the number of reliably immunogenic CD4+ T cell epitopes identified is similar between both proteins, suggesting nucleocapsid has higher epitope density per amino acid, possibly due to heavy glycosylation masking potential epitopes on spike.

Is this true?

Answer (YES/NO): NO